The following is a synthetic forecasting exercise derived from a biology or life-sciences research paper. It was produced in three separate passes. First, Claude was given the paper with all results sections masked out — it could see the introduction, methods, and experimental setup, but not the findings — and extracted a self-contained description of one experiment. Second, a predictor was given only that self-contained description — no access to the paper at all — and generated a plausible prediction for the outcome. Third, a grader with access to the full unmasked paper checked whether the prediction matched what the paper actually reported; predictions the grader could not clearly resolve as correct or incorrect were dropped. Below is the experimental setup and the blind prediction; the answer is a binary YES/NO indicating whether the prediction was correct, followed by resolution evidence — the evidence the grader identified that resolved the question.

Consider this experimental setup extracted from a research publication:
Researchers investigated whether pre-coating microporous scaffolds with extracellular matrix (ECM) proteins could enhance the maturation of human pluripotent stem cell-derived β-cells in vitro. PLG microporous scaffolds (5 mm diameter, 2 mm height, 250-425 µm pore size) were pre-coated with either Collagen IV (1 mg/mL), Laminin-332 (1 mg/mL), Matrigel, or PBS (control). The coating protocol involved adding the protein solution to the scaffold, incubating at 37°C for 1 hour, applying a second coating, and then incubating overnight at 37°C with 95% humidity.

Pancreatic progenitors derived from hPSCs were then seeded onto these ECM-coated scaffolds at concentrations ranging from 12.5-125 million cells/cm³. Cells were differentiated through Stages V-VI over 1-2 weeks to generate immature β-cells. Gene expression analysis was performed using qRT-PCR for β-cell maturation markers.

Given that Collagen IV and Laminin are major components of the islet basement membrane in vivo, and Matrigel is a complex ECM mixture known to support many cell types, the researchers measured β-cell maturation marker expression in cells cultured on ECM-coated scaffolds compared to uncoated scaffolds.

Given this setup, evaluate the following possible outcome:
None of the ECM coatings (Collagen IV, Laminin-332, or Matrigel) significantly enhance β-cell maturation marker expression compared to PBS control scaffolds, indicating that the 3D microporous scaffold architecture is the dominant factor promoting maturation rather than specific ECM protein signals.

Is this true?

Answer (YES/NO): YES